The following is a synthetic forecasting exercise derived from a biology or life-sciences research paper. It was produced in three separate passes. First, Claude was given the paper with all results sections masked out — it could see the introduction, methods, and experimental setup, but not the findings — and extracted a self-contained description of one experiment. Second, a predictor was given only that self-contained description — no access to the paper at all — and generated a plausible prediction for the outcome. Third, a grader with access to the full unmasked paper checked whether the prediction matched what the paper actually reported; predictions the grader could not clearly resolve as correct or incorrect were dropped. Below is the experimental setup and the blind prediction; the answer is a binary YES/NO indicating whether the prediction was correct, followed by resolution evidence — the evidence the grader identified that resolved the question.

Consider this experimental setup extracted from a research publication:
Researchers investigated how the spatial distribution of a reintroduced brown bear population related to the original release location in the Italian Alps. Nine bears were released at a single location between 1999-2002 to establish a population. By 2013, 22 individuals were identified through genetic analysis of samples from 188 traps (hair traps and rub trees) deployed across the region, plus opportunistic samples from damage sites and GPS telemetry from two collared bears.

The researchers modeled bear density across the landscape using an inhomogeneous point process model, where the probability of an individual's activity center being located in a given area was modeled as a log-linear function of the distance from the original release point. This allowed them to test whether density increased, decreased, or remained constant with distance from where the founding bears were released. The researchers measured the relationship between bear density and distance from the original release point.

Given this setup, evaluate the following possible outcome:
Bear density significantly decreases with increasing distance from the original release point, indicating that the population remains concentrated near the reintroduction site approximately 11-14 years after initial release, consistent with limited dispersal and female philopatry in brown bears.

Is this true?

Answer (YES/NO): NO